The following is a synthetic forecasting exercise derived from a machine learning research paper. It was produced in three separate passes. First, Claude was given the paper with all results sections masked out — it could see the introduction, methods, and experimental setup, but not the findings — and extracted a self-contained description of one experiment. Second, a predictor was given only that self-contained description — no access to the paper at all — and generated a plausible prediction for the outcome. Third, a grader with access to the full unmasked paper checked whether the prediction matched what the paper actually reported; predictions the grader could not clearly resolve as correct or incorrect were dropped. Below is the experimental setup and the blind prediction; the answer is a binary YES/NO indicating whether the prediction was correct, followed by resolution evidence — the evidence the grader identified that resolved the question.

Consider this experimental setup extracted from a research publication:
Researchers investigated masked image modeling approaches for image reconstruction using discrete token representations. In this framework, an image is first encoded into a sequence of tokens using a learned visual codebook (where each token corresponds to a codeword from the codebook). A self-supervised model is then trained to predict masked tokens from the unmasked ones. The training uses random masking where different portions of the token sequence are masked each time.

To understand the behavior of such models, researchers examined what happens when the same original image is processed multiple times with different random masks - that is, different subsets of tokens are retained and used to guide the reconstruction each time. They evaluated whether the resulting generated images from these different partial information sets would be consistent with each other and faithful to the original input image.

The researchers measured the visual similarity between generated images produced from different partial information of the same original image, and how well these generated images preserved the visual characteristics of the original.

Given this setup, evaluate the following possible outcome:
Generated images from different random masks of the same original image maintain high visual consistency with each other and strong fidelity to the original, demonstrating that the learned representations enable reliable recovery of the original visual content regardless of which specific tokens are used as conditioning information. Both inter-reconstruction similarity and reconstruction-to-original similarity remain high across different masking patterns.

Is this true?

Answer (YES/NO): NO